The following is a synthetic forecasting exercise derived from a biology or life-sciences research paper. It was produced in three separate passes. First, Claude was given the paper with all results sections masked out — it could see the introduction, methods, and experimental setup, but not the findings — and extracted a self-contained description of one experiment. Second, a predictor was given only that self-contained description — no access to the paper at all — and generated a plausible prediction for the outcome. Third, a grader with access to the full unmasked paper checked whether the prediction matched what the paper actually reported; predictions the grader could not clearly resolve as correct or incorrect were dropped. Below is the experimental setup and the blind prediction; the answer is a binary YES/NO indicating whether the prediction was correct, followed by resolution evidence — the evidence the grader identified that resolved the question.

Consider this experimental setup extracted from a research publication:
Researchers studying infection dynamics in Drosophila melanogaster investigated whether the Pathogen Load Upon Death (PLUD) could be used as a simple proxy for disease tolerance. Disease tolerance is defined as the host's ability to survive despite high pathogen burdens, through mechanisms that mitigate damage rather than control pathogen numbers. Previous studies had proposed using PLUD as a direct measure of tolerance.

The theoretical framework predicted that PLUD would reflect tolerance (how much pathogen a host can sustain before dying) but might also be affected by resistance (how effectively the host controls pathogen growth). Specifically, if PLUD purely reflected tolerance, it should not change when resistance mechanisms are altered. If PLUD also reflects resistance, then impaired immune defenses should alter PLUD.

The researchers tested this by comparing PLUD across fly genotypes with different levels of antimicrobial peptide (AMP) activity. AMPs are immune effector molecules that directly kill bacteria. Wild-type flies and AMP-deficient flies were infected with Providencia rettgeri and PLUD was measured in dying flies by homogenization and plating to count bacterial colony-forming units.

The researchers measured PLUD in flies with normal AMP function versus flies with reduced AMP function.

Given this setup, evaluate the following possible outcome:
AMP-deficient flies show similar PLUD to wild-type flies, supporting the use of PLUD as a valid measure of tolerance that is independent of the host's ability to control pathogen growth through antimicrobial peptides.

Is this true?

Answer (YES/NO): NO